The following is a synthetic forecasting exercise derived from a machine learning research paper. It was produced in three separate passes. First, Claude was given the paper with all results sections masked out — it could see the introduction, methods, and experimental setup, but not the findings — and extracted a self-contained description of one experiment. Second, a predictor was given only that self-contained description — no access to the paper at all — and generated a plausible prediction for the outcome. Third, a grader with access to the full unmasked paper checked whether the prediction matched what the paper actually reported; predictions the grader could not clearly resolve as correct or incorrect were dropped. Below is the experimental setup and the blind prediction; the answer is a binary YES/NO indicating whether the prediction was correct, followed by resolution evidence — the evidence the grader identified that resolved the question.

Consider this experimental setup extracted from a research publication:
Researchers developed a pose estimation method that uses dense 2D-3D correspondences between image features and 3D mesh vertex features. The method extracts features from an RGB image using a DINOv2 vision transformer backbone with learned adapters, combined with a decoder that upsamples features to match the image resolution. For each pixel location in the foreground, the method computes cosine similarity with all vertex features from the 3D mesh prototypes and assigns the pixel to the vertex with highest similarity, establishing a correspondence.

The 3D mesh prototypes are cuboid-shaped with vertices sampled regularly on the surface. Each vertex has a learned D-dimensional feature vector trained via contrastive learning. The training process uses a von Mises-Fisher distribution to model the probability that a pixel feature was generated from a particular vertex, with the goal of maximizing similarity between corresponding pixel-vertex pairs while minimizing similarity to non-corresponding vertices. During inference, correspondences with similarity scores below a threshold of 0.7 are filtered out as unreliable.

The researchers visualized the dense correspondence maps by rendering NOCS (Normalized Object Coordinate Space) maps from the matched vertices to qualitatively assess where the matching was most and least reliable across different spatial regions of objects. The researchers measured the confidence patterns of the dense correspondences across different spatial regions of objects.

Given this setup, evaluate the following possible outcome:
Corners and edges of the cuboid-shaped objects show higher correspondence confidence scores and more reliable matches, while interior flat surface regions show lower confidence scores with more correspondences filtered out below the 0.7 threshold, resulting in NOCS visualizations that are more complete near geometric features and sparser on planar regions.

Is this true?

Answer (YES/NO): NO